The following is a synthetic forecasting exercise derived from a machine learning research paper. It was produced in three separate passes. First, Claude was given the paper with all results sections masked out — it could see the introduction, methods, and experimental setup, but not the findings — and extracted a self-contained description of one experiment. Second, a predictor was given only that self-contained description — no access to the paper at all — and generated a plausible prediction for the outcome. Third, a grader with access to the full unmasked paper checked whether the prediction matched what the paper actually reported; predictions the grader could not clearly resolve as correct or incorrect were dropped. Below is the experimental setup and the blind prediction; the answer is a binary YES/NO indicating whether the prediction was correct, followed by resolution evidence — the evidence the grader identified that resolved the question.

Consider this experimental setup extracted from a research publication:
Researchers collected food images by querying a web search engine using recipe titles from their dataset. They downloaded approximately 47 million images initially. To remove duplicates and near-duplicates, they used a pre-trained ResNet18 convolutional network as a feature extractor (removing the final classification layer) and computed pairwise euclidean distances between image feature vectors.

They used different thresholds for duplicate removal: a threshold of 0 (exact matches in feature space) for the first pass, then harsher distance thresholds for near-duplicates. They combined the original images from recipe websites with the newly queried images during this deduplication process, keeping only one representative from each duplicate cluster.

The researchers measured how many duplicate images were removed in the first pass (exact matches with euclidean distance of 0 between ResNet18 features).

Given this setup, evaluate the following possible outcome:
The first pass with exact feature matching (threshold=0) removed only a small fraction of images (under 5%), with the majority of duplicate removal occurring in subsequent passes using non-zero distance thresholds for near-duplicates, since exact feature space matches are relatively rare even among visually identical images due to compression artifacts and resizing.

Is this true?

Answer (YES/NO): NO